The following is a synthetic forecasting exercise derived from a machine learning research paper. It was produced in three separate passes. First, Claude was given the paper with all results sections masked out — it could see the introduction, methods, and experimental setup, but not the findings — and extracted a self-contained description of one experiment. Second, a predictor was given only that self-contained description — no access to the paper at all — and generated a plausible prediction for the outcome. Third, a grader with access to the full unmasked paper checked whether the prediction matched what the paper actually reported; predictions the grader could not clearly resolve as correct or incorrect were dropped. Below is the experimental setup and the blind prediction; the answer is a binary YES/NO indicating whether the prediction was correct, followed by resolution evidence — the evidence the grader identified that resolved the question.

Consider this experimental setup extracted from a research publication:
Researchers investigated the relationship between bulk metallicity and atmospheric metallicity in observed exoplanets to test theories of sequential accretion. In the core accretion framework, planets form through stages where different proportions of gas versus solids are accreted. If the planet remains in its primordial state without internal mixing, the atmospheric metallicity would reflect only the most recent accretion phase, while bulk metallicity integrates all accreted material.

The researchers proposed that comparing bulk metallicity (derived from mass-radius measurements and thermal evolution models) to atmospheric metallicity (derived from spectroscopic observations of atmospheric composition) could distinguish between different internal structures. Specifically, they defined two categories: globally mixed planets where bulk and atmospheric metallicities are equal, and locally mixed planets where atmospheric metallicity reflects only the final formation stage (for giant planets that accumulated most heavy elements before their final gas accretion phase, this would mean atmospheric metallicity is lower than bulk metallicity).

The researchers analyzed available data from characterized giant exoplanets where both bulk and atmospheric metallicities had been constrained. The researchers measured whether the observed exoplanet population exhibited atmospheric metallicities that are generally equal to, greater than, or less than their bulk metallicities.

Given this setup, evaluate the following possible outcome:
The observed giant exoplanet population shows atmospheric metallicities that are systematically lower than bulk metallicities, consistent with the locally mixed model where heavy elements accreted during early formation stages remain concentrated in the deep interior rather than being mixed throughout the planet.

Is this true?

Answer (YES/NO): NO